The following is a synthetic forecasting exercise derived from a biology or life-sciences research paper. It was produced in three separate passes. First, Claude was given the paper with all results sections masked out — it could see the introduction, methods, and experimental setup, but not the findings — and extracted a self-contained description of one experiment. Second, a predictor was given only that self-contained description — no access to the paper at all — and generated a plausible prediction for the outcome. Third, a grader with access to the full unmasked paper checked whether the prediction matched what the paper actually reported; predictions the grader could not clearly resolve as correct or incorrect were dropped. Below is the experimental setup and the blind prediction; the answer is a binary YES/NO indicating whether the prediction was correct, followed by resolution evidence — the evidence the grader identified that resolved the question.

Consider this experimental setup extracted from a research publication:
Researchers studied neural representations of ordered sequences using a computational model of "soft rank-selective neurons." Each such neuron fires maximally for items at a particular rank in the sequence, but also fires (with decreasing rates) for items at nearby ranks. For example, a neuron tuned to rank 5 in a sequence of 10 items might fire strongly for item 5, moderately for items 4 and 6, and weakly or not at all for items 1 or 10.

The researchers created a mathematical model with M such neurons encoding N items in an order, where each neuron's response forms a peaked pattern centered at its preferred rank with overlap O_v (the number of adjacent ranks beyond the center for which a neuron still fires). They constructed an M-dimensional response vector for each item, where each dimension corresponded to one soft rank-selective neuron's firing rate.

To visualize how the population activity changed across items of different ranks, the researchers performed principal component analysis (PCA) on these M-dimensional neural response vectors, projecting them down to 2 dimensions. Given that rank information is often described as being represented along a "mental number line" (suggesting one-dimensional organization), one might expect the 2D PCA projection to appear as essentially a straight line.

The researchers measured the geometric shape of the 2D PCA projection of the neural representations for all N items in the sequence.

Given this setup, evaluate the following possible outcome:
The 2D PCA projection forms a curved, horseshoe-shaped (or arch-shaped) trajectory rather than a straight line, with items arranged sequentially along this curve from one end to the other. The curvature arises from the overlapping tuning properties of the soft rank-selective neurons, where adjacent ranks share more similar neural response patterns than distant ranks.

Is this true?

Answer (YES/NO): YES